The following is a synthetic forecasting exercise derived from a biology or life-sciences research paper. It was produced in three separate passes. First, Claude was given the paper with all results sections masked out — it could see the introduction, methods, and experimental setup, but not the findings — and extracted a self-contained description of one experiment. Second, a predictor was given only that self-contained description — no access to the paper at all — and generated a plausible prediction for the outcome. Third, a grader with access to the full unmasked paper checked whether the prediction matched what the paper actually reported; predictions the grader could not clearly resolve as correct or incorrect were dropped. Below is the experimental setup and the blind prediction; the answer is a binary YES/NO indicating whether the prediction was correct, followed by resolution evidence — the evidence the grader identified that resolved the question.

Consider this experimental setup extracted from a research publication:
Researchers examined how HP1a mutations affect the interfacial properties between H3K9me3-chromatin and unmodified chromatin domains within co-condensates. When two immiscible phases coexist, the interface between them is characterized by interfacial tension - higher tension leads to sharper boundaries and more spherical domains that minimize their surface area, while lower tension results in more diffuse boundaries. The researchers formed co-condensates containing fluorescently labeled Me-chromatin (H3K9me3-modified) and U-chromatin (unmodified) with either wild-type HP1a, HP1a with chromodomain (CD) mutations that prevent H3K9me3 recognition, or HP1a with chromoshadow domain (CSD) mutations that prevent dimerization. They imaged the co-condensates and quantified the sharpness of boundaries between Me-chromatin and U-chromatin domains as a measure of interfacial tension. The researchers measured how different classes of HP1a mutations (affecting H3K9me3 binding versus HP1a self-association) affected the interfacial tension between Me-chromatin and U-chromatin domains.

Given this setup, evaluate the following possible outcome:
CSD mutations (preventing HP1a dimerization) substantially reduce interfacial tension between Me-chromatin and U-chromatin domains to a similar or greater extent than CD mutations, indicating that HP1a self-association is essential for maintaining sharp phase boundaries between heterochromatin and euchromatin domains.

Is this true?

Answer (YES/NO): YES